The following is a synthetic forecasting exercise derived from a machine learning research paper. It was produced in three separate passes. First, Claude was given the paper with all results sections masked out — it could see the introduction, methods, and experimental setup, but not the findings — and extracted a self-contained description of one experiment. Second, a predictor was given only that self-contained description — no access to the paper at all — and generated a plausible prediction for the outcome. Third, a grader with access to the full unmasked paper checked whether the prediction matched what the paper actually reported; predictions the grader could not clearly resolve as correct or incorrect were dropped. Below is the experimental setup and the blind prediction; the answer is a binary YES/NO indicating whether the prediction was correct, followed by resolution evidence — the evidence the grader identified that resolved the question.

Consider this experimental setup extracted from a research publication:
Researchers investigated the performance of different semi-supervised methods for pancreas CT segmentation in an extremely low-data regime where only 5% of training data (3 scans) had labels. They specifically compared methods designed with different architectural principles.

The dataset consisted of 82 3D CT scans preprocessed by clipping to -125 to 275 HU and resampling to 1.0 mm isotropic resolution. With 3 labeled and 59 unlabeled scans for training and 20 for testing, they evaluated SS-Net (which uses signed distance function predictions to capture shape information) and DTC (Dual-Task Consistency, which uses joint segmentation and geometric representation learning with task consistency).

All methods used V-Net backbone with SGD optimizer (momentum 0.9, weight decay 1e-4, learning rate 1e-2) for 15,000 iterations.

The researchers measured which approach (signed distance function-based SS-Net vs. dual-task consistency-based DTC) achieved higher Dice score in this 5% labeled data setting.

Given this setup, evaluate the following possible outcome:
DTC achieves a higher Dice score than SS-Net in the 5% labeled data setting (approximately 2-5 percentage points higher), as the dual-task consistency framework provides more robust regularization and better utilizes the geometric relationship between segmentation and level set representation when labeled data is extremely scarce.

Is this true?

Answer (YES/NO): NO